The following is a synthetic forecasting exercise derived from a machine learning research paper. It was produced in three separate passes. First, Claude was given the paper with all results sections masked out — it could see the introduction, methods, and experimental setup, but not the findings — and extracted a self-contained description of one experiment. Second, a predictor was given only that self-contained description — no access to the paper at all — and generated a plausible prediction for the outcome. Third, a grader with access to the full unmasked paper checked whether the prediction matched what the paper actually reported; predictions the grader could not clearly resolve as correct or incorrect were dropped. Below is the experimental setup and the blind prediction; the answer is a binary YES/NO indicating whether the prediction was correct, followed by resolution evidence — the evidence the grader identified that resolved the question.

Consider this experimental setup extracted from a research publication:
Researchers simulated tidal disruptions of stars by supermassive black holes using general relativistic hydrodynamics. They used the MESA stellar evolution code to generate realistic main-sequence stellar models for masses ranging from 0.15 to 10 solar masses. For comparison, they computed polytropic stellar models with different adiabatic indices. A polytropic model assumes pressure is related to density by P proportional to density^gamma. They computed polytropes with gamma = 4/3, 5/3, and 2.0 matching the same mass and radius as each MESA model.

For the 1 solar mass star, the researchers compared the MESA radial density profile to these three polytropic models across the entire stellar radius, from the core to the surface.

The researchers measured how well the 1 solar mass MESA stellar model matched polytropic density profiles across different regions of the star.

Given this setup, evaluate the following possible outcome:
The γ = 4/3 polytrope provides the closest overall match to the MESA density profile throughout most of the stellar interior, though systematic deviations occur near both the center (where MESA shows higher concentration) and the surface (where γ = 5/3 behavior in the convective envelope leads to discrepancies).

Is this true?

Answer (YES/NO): NO